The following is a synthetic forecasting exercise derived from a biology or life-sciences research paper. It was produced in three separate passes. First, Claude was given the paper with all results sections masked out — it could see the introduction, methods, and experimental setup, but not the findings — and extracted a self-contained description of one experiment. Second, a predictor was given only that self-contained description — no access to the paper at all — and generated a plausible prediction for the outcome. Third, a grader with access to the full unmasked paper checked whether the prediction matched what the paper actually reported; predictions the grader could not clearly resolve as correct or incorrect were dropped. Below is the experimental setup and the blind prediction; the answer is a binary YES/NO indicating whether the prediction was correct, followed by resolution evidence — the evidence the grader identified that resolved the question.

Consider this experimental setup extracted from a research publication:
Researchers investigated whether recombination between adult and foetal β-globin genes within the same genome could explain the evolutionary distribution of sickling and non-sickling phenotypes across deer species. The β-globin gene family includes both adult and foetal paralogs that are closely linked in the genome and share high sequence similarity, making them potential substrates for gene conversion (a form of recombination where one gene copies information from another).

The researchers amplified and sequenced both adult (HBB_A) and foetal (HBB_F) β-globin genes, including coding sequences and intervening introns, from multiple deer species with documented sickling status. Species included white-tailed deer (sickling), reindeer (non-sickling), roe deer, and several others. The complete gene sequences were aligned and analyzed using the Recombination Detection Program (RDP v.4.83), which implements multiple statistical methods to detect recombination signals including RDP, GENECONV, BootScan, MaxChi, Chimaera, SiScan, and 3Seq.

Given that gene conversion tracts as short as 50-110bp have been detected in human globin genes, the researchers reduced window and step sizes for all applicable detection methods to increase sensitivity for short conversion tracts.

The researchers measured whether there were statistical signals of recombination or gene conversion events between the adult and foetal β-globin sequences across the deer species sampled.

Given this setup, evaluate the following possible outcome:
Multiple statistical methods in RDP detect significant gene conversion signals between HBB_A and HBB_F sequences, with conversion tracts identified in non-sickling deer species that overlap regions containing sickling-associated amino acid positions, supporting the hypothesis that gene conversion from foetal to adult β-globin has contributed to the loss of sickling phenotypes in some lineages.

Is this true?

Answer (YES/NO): NO